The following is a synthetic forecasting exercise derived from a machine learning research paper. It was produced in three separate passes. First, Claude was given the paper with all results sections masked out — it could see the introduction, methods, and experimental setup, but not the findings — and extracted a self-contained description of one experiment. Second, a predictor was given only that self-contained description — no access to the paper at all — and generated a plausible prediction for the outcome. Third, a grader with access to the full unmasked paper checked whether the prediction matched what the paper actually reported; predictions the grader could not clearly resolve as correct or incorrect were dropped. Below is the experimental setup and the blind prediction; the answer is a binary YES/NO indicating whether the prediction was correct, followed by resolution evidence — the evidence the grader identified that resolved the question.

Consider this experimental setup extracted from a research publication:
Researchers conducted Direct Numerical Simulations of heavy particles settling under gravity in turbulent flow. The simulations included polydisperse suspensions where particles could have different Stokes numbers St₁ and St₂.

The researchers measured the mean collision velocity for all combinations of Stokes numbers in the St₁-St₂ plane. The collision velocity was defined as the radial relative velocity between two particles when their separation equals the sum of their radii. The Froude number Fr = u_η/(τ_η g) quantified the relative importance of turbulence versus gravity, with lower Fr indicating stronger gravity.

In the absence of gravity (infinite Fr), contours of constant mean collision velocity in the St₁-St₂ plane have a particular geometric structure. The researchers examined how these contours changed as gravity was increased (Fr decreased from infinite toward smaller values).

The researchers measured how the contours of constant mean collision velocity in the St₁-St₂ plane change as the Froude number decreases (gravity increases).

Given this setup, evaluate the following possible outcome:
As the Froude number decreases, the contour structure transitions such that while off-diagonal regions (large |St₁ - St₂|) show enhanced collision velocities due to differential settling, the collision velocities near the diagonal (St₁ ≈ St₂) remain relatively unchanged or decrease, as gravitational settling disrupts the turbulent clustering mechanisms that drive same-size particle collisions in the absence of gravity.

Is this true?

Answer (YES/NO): YES